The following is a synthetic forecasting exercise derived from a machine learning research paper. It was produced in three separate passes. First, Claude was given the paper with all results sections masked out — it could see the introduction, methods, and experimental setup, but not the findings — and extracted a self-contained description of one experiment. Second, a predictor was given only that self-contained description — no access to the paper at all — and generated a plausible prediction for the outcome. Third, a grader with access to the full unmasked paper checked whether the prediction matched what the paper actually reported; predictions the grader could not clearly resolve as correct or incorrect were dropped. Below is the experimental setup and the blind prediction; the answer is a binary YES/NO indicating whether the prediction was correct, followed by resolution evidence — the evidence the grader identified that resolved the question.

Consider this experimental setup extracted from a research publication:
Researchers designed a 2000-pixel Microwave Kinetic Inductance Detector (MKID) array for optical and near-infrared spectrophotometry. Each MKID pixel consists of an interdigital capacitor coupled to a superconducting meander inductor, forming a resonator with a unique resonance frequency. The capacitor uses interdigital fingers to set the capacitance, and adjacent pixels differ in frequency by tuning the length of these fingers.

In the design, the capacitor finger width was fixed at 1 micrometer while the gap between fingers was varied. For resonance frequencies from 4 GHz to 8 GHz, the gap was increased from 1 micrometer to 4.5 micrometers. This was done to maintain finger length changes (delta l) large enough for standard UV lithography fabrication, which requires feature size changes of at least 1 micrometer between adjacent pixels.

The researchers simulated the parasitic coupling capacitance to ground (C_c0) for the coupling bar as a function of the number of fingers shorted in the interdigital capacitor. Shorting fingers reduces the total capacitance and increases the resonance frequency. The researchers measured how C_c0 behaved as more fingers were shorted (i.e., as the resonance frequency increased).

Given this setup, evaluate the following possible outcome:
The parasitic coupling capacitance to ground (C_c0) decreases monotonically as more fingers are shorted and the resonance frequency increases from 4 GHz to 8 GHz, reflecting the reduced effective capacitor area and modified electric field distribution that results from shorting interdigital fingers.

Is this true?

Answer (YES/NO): NO